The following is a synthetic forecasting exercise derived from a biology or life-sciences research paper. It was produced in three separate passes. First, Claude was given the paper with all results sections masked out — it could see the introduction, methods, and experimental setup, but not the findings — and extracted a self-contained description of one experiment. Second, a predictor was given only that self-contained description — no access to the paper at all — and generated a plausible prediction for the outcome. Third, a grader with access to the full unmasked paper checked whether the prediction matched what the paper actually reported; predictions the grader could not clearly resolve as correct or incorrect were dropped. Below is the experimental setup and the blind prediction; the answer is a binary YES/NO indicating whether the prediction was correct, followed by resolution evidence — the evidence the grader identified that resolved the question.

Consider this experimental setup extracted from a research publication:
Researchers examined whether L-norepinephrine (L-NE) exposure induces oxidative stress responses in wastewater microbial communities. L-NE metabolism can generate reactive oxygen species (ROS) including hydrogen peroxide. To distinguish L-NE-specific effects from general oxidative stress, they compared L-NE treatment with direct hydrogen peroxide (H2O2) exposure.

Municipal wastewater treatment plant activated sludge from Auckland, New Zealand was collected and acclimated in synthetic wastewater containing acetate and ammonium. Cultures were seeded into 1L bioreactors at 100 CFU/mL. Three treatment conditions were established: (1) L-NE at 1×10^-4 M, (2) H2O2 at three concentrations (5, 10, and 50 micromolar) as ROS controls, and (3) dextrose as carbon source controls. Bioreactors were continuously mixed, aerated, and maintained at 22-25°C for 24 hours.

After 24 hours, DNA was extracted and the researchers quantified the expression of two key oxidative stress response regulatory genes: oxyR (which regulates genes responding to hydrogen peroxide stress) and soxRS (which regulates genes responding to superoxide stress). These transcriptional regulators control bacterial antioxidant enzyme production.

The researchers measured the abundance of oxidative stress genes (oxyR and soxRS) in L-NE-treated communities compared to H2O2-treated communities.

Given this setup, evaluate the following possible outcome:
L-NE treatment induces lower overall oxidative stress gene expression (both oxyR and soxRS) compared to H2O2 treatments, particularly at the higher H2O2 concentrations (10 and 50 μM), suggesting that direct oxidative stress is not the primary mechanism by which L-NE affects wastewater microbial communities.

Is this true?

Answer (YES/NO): NO